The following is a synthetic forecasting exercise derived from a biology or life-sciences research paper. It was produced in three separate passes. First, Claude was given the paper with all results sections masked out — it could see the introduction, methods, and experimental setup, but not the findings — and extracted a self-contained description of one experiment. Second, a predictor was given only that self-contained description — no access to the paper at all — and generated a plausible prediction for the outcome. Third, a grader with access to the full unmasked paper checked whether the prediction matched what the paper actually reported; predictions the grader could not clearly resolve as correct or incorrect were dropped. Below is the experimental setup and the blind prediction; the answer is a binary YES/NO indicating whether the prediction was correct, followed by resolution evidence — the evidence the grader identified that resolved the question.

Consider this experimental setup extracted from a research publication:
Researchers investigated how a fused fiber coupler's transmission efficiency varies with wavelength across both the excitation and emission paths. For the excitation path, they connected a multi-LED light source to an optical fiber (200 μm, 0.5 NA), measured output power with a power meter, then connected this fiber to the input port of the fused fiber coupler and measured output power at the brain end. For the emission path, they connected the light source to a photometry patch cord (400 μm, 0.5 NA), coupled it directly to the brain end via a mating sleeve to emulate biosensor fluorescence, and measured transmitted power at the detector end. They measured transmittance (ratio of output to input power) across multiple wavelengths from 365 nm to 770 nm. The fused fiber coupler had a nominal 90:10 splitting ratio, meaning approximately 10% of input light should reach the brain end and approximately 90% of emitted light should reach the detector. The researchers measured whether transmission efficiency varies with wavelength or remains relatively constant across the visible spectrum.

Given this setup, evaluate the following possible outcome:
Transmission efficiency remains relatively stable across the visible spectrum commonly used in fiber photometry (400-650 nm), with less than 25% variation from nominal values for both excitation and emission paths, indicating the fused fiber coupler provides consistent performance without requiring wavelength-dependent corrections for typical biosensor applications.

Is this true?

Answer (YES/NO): NO